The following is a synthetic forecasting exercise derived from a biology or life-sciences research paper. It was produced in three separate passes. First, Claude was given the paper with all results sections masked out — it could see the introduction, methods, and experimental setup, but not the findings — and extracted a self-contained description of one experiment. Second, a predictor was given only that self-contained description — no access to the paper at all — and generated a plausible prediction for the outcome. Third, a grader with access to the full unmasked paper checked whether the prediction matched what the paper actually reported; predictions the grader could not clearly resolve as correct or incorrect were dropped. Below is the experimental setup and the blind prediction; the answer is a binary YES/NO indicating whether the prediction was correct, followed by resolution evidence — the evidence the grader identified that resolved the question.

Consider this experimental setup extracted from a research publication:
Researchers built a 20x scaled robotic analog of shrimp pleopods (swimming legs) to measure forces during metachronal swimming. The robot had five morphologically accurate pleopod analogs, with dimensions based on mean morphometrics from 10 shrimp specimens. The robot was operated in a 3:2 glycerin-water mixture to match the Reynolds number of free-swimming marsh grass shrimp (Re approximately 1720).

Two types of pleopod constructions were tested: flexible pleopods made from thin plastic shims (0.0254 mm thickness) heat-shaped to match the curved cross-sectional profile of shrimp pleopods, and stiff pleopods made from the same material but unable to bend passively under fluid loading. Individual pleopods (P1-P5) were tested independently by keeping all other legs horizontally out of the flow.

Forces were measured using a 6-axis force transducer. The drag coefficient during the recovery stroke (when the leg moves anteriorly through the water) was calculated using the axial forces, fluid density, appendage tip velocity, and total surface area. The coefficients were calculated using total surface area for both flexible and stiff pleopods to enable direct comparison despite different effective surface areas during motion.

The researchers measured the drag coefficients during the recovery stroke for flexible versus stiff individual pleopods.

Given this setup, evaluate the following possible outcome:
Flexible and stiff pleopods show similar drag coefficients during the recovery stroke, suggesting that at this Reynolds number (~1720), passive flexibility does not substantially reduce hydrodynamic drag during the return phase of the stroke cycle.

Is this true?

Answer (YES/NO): NO